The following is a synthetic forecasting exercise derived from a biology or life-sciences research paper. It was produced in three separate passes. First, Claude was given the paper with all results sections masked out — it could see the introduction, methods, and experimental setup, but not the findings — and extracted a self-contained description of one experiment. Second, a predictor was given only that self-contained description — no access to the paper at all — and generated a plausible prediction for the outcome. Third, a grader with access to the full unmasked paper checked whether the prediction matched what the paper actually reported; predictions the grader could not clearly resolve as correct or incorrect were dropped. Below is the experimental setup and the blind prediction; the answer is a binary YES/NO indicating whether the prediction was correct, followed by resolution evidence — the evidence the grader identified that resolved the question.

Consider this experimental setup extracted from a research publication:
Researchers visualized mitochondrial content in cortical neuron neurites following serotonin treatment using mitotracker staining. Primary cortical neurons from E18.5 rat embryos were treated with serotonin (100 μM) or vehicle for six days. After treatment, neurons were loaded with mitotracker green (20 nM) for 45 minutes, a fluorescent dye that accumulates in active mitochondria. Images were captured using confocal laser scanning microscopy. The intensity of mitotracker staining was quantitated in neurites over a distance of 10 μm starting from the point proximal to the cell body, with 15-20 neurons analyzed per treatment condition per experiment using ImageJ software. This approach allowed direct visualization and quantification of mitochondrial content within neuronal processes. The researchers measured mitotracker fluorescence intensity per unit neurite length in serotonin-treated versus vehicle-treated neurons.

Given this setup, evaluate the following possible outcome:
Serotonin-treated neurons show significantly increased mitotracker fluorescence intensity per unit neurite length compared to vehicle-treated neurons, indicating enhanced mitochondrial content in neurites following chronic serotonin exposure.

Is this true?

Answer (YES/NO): YES